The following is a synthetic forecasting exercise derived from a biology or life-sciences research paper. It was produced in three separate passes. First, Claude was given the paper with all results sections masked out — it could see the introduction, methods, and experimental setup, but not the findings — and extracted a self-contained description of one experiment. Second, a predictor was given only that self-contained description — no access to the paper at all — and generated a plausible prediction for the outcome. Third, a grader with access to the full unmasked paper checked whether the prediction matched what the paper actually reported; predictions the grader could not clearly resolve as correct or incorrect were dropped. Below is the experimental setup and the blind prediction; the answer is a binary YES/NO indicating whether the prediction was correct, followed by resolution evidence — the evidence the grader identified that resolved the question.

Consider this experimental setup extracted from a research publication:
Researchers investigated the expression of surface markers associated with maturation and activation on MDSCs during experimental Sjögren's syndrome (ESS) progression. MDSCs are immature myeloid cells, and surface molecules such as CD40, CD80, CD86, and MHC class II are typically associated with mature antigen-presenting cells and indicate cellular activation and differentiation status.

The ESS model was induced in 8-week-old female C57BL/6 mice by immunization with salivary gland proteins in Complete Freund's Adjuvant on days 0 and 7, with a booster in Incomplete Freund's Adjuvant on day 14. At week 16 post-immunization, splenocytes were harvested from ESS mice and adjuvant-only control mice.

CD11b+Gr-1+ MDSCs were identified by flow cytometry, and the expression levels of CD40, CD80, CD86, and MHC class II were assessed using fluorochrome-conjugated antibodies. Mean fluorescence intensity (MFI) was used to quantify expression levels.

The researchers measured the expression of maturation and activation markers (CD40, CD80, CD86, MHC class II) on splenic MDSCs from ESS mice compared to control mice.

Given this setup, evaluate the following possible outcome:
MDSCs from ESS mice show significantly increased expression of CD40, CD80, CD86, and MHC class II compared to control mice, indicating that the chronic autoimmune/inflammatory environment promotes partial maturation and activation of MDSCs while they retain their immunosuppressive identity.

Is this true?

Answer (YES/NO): YES